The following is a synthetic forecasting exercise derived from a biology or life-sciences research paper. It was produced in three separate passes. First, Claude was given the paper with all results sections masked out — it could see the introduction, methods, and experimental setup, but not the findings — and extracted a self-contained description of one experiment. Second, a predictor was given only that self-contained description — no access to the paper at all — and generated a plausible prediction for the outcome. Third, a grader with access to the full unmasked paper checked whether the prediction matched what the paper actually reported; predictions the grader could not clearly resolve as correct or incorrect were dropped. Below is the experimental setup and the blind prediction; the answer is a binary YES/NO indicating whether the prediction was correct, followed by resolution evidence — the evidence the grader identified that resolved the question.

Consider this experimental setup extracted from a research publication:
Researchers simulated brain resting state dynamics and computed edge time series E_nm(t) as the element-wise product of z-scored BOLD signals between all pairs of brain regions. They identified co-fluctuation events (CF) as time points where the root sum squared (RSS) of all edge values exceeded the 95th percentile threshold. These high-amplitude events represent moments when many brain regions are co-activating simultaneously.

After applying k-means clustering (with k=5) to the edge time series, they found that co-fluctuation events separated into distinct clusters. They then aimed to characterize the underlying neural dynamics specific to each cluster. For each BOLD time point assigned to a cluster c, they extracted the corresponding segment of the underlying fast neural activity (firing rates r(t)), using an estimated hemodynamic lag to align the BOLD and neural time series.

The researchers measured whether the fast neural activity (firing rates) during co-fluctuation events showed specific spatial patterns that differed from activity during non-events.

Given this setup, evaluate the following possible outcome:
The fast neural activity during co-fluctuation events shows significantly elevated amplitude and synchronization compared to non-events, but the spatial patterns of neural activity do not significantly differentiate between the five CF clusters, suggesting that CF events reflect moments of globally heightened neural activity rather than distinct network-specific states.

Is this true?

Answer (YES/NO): NO